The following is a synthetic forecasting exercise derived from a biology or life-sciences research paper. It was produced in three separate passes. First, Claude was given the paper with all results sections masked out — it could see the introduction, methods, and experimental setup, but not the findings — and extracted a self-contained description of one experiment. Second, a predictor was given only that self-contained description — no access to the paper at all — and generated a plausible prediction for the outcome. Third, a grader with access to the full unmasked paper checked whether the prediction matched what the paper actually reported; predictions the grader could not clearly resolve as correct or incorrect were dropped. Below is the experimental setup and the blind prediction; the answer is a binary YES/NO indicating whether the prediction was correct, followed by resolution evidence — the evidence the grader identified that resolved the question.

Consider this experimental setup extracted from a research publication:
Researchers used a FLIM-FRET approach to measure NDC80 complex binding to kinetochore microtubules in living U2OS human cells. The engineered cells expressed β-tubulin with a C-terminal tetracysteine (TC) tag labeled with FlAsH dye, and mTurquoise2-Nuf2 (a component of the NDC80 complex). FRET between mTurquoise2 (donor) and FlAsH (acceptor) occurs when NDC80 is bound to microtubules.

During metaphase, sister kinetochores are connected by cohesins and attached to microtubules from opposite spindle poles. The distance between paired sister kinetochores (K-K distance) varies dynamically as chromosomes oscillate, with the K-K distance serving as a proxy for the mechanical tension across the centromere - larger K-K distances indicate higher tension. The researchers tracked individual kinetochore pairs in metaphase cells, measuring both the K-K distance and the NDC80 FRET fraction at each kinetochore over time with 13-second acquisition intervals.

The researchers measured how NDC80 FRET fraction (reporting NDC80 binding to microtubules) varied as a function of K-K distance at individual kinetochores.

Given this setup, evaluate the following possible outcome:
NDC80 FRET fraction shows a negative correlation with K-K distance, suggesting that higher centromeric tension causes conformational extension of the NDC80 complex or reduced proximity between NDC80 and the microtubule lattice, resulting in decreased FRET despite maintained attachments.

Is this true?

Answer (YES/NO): NO